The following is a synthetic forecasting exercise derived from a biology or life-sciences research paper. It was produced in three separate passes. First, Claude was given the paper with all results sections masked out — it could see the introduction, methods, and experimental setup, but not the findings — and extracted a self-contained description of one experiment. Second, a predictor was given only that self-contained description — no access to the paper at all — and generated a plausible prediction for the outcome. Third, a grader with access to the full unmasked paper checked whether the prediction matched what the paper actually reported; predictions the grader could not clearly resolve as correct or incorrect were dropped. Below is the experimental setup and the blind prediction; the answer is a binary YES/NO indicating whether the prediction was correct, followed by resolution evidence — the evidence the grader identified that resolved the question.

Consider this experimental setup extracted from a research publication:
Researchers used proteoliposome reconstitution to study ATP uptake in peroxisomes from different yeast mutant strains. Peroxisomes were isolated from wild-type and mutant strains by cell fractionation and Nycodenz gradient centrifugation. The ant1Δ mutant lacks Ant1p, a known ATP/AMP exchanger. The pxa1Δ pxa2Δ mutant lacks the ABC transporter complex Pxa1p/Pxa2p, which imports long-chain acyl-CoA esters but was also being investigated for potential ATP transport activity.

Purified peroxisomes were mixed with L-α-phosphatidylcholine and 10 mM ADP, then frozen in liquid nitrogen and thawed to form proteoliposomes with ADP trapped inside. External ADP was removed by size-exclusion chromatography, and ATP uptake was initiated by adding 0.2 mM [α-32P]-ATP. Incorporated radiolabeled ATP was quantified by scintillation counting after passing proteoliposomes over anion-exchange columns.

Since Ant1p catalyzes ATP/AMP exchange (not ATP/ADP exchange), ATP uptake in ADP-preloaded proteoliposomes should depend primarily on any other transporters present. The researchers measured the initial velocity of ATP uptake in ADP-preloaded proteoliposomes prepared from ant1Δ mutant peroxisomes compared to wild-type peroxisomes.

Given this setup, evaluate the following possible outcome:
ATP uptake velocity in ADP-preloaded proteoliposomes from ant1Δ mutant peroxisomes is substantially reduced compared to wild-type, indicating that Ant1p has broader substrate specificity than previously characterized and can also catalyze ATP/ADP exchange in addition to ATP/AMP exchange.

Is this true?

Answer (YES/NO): NO